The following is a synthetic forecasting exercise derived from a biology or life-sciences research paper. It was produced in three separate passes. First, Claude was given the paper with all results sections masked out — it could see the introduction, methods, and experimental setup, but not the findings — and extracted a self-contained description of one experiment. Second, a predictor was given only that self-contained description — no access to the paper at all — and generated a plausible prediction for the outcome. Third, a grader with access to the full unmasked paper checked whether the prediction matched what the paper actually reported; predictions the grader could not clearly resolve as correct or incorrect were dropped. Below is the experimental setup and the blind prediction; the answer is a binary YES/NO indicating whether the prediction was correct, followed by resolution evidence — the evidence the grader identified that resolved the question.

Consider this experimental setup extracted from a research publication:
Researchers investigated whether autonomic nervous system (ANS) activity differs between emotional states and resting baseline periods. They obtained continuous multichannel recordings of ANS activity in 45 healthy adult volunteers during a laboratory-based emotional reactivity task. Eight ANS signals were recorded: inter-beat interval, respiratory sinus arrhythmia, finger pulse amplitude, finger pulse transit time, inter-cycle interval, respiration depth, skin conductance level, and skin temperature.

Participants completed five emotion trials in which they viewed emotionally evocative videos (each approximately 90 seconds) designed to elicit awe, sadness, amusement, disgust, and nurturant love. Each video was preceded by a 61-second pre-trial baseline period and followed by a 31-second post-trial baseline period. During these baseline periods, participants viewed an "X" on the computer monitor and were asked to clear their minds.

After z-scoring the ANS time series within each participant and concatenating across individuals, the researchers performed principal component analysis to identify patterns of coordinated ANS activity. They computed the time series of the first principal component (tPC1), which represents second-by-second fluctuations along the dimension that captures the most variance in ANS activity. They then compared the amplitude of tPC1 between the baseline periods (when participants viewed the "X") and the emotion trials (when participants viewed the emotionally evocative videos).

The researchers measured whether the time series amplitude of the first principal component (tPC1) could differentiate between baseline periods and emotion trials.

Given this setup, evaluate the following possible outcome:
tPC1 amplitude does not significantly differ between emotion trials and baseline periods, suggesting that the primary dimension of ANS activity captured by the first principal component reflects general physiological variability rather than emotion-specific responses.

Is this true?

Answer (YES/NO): NO